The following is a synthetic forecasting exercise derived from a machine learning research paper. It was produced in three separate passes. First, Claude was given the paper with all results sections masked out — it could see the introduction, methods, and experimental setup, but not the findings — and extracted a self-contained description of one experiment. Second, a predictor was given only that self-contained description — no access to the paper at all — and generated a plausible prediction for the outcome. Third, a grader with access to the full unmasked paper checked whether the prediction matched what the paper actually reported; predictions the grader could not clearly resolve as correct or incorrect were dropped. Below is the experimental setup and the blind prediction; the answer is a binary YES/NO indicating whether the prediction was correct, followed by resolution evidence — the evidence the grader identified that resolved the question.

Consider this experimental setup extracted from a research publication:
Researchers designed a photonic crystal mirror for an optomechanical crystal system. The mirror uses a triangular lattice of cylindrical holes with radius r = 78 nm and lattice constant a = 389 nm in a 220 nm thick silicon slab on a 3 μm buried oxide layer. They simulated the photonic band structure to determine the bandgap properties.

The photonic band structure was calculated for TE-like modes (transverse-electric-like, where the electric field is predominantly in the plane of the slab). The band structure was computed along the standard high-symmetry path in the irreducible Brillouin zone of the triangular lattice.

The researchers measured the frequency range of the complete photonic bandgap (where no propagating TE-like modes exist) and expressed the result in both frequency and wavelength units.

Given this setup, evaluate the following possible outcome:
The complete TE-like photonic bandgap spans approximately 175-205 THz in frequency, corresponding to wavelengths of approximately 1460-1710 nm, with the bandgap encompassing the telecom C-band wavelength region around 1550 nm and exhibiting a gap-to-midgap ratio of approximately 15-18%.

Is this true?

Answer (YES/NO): NO